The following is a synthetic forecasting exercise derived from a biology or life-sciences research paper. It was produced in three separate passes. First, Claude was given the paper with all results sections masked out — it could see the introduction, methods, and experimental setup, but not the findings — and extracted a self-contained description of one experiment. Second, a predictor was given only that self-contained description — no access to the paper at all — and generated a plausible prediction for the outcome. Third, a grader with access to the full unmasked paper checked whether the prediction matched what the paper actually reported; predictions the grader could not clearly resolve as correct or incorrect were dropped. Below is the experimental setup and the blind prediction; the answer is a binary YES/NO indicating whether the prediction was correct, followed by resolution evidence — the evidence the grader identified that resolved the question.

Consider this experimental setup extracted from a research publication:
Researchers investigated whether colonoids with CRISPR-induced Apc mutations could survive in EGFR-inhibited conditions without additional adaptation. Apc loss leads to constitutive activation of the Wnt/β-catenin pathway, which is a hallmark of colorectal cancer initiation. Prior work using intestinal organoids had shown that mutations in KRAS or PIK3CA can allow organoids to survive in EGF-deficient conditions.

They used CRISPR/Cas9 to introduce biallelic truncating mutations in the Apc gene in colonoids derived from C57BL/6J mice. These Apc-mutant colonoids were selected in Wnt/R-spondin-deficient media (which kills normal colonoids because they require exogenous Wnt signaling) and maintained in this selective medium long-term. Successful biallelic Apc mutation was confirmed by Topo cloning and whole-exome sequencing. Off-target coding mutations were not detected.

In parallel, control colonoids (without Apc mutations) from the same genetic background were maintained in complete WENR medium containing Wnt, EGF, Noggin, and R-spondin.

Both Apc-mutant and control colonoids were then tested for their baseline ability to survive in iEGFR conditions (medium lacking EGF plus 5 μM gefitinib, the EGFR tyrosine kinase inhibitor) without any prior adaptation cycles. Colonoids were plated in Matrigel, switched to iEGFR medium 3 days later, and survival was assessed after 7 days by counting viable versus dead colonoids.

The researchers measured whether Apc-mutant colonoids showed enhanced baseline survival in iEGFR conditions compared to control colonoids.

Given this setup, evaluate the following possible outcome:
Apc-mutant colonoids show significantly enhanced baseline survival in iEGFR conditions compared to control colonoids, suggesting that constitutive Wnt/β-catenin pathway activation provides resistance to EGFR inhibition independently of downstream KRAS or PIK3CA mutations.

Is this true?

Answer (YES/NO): NO